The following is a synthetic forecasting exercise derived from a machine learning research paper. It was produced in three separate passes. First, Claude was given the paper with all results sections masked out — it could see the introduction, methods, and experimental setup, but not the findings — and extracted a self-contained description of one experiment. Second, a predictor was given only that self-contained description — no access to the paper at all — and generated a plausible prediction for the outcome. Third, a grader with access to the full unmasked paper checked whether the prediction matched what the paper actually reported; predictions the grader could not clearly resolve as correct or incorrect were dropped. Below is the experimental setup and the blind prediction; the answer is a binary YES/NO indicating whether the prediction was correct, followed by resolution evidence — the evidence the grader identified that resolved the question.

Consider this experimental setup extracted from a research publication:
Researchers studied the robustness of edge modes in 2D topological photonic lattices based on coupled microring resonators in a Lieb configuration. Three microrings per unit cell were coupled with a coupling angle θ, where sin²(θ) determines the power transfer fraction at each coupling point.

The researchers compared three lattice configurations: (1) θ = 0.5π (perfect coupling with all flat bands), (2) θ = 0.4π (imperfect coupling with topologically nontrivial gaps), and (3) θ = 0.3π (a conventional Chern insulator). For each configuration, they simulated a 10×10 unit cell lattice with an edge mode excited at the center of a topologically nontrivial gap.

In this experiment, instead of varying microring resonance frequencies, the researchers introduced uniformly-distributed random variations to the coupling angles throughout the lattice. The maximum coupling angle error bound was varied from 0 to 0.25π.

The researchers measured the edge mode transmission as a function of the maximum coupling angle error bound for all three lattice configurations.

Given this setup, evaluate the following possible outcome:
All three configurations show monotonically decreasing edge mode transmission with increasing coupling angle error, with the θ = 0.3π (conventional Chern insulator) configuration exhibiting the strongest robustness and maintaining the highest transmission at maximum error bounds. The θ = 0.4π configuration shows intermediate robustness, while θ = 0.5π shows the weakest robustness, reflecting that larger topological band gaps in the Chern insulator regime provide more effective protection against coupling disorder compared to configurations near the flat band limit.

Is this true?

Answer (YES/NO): NO